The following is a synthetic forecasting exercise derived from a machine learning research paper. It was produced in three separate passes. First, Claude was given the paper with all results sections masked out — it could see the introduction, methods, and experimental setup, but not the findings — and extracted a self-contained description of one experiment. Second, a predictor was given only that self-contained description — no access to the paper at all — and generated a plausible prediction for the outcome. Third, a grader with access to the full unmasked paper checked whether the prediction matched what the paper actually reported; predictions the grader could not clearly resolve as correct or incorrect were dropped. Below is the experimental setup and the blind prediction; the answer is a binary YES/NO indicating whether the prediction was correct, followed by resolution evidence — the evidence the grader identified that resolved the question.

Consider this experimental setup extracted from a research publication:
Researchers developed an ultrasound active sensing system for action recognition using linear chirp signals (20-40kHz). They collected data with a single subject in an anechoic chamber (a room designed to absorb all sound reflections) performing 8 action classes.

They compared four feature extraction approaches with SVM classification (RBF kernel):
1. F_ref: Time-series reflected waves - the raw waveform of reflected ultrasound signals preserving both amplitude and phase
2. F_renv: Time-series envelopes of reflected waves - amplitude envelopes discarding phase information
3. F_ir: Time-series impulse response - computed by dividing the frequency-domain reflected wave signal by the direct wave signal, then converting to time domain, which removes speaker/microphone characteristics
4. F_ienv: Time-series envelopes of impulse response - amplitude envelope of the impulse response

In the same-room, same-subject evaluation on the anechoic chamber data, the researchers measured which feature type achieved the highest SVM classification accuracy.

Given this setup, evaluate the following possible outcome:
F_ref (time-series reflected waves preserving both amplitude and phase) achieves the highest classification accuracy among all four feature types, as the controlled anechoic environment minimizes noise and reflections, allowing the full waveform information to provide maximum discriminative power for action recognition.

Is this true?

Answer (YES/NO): NO